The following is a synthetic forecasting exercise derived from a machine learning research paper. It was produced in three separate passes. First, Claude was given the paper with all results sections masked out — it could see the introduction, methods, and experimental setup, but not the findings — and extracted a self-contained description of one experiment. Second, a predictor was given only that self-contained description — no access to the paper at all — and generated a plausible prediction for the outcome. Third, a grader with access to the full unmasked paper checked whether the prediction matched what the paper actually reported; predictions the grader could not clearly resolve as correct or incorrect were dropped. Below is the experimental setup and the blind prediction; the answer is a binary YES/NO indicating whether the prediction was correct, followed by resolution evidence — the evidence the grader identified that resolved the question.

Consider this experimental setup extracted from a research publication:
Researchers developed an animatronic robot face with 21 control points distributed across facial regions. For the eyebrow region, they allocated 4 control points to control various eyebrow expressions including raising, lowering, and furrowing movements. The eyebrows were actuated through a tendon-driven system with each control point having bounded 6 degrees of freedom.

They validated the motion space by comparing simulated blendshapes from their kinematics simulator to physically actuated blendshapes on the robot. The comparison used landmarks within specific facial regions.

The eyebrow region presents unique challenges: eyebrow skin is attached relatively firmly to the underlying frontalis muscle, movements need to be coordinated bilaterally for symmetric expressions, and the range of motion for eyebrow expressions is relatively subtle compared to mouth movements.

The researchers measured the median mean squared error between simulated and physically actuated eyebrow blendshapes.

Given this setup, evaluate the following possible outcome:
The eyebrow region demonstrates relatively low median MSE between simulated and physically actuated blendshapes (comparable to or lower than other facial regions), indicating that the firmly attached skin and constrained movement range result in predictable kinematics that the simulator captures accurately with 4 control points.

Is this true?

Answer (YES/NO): NO